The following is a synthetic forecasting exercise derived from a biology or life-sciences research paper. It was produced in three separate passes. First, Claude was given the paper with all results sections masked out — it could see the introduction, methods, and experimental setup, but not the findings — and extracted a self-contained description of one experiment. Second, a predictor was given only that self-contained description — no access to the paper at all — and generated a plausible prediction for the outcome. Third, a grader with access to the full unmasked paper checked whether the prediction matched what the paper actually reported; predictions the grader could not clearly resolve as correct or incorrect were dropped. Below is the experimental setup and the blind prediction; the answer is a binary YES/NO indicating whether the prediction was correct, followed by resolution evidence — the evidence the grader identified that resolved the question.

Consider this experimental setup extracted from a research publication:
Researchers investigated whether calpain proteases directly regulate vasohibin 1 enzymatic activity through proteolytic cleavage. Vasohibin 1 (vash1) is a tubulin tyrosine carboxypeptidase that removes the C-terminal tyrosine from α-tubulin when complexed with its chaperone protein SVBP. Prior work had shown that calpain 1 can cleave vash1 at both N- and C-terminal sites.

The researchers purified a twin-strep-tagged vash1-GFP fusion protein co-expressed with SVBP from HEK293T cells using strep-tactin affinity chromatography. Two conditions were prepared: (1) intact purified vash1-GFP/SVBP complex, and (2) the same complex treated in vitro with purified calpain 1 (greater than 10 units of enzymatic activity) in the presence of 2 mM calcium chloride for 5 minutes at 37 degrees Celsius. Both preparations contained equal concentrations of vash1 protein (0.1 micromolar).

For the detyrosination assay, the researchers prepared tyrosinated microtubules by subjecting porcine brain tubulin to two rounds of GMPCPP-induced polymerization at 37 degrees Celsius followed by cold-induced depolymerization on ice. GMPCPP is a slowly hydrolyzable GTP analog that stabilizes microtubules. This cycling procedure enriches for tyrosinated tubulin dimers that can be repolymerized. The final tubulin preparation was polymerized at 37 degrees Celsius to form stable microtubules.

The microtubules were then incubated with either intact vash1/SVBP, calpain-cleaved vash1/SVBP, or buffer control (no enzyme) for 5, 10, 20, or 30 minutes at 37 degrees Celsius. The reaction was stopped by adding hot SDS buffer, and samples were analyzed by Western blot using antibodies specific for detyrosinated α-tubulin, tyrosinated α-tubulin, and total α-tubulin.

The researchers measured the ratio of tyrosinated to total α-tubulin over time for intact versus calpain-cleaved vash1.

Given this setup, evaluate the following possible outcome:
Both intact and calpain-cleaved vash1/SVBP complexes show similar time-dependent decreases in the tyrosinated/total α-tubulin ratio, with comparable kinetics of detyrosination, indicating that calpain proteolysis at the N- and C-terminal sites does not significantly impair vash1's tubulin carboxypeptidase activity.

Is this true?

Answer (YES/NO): YES